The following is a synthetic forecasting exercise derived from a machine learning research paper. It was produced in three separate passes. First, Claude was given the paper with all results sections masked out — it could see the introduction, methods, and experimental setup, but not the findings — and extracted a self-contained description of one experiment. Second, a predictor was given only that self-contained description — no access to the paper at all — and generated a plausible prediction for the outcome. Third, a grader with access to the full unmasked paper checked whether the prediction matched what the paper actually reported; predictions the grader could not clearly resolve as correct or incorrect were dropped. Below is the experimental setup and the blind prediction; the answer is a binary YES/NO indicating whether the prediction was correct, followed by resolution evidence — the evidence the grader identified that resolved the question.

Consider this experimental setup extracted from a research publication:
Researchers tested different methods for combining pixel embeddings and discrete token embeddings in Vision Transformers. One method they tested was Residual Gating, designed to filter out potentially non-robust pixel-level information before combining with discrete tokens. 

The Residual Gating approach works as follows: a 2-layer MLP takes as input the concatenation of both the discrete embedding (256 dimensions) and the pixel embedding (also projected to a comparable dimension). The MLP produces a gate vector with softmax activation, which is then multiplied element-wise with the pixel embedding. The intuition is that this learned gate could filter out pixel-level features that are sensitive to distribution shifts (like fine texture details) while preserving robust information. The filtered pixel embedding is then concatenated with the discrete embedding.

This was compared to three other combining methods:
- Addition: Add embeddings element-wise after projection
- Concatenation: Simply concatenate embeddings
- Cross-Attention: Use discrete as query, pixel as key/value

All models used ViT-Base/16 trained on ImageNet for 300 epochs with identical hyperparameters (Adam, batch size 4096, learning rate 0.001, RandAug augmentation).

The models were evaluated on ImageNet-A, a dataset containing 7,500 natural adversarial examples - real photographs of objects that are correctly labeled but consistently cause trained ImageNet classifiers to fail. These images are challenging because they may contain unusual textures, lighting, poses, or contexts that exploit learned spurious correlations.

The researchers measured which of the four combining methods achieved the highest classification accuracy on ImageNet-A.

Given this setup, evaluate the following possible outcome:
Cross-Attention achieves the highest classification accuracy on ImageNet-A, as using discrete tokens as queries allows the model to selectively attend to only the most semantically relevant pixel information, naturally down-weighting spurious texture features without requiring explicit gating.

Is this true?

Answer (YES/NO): NO